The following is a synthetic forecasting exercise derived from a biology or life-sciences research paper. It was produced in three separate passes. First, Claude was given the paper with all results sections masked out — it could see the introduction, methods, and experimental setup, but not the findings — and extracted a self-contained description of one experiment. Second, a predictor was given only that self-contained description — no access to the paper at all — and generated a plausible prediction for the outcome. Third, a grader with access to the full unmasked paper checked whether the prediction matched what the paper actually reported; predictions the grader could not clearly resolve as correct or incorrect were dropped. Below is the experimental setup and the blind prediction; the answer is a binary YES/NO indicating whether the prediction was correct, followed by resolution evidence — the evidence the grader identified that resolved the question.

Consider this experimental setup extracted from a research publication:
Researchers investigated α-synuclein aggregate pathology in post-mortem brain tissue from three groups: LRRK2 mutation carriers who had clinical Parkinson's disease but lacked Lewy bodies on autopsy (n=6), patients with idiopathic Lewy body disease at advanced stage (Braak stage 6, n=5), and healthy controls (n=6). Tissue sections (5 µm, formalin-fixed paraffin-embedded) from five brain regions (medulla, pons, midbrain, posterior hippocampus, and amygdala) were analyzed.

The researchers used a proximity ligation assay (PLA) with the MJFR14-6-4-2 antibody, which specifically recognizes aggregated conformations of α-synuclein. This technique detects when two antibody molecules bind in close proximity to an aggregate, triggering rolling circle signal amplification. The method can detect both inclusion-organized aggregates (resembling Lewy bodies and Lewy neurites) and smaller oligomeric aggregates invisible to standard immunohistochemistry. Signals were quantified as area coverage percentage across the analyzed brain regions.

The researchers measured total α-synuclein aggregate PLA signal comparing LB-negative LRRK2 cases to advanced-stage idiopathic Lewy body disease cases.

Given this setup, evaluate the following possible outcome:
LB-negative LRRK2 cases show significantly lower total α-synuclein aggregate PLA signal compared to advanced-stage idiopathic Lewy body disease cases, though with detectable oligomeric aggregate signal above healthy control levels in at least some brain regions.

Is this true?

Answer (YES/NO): NO